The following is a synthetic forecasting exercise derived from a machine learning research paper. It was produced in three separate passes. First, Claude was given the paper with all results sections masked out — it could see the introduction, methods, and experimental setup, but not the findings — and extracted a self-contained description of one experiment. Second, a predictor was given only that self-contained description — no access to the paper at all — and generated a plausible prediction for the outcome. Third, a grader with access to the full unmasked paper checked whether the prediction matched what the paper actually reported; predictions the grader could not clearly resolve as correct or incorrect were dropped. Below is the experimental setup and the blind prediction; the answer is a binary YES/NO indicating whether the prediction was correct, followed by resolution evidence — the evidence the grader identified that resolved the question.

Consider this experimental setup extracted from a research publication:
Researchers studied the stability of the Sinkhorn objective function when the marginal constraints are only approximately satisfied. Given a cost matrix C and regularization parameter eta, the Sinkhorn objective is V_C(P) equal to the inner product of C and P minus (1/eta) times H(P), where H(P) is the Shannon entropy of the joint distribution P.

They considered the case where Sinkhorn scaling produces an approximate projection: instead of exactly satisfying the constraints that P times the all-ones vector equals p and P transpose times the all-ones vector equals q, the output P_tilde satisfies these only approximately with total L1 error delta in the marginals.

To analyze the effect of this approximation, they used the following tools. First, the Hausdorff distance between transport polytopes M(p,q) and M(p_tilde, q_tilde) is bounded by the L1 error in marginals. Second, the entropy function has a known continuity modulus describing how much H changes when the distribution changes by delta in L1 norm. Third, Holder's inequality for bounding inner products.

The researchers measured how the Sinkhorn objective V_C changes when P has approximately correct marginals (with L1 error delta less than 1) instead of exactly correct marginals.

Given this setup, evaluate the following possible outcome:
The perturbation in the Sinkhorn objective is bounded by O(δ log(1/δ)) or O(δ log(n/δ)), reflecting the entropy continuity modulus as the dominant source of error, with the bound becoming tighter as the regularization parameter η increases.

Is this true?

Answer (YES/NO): NO